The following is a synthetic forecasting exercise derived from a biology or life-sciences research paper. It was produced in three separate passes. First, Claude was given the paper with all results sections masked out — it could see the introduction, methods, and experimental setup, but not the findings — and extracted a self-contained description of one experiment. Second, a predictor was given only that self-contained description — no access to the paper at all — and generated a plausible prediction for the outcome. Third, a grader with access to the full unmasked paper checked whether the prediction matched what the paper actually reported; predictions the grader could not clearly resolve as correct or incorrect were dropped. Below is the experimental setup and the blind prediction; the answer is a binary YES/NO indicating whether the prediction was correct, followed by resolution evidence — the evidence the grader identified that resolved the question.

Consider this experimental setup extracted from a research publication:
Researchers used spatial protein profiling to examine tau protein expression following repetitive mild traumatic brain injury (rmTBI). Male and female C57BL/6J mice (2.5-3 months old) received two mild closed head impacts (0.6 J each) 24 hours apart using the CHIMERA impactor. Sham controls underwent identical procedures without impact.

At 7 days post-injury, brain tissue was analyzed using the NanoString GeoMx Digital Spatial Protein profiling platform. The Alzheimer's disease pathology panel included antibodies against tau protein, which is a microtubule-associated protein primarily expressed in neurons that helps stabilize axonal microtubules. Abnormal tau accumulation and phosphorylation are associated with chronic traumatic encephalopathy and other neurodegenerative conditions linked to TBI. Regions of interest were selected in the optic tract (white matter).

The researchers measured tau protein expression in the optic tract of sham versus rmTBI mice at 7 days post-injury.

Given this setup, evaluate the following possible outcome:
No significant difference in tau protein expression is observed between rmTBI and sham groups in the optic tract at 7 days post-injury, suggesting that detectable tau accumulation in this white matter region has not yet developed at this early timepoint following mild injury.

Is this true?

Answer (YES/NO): NO